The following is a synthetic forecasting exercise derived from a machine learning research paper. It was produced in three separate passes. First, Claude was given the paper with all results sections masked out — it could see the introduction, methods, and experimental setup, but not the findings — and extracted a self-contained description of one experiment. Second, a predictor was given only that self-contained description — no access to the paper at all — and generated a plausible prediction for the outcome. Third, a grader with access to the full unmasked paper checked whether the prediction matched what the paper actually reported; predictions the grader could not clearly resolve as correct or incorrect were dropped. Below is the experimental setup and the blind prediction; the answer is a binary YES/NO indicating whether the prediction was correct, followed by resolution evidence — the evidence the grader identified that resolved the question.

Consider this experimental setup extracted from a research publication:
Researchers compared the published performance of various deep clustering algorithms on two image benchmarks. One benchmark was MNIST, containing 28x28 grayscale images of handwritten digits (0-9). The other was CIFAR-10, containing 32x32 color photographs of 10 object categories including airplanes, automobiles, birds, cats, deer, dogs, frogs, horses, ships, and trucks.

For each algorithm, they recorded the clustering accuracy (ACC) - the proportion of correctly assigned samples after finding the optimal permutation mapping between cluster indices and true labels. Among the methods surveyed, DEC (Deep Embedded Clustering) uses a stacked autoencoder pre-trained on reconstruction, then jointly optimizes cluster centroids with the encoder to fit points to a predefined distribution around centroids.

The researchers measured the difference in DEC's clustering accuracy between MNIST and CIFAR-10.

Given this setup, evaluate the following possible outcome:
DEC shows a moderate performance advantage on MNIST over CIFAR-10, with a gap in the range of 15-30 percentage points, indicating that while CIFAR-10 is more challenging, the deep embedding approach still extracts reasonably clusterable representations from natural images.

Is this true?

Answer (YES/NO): NO